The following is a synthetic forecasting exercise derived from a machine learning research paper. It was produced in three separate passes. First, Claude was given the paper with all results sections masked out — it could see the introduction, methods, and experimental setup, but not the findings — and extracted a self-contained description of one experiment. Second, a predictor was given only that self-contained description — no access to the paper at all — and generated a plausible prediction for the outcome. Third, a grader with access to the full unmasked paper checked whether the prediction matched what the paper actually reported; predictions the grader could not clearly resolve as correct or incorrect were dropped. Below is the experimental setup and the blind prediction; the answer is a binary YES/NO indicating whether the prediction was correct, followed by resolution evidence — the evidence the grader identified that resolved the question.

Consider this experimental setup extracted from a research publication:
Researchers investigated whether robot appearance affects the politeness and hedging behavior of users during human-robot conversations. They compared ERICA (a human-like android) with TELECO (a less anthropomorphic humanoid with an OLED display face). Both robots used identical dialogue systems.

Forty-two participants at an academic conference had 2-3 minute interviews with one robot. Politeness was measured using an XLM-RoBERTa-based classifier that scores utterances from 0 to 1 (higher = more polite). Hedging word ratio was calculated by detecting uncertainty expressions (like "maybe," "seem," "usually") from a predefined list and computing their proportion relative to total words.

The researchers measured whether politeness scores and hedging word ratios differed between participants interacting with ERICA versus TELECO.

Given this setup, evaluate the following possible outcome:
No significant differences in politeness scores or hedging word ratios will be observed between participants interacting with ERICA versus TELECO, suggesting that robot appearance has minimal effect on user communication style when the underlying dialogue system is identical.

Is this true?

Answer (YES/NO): NO